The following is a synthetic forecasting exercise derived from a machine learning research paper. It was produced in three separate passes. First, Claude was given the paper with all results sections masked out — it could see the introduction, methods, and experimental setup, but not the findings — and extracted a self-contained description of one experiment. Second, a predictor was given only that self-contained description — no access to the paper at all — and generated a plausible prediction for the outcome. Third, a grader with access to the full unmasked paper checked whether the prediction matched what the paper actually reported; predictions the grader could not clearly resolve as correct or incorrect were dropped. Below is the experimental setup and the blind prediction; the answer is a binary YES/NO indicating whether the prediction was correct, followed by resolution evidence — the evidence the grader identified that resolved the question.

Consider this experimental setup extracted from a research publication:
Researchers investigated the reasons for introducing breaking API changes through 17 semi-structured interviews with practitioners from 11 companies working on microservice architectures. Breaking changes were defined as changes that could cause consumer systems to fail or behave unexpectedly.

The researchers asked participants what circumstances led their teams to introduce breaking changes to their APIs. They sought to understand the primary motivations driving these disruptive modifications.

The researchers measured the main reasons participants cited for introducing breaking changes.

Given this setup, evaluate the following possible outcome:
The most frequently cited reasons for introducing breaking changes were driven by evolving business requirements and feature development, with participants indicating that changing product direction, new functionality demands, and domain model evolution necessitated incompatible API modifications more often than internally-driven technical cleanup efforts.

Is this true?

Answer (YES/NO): YES